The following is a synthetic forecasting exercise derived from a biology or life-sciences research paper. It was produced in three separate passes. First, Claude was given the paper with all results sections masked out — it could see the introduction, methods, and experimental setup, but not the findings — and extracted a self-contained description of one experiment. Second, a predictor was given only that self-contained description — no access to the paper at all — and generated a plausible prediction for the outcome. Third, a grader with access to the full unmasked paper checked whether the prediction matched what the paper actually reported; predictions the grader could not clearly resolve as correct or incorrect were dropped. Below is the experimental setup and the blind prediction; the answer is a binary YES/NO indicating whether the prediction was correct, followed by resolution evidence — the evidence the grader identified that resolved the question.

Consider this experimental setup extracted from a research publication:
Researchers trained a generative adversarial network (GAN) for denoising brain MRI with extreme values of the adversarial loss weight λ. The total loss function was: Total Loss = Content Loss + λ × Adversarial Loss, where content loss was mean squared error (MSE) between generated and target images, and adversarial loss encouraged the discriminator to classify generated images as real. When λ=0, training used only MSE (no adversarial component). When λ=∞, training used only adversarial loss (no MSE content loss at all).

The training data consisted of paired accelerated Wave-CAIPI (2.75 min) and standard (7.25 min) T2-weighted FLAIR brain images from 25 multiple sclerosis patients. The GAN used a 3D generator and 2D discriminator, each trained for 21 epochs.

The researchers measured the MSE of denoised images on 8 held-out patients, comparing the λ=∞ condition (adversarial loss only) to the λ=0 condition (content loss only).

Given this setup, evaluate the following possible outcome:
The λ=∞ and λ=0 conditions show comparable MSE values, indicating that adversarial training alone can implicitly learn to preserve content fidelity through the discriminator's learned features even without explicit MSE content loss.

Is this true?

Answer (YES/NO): NO